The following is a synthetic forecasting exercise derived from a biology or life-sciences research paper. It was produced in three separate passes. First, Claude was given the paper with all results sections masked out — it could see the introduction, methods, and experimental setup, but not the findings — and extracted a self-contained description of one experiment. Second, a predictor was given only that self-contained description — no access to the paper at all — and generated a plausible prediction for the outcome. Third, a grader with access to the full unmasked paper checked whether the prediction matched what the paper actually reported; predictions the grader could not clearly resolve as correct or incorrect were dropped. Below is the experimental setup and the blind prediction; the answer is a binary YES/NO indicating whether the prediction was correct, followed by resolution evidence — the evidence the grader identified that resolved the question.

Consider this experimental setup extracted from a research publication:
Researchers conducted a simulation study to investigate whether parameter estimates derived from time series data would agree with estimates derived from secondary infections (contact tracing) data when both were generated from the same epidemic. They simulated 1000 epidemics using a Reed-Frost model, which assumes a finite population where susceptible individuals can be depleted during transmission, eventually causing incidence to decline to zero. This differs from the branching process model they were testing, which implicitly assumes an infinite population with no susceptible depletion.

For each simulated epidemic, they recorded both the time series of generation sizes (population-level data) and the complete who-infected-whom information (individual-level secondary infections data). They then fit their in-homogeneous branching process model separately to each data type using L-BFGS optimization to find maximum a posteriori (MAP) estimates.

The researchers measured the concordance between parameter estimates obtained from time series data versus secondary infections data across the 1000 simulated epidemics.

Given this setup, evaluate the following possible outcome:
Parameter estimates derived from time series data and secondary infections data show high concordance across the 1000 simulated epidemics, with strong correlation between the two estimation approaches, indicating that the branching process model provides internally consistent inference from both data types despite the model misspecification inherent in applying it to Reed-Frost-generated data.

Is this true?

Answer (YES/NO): YES